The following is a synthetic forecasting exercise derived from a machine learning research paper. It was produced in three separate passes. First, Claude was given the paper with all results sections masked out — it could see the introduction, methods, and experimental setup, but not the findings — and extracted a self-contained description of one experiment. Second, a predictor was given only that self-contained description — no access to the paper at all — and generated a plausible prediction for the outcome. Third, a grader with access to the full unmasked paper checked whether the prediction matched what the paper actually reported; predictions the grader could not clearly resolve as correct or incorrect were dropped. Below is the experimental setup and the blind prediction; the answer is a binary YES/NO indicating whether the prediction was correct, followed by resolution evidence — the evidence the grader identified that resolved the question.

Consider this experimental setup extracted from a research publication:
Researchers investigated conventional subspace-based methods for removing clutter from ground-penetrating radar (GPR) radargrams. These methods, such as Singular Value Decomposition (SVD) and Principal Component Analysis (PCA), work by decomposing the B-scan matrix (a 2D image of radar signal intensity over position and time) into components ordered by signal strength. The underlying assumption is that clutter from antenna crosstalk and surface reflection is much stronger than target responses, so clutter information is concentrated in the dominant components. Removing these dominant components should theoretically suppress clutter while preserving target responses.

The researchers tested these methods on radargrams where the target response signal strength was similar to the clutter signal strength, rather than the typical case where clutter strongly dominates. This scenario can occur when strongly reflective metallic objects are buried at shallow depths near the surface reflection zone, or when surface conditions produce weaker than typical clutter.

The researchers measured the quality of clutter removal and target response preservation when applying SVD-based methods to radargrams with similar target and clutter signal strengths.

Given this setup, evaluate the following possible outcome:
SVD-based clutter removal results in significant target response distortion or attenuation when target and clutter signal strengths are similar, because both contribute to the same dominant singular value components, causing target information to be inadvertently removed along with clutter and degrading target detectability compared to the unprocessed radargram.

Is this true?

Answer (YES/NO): NO